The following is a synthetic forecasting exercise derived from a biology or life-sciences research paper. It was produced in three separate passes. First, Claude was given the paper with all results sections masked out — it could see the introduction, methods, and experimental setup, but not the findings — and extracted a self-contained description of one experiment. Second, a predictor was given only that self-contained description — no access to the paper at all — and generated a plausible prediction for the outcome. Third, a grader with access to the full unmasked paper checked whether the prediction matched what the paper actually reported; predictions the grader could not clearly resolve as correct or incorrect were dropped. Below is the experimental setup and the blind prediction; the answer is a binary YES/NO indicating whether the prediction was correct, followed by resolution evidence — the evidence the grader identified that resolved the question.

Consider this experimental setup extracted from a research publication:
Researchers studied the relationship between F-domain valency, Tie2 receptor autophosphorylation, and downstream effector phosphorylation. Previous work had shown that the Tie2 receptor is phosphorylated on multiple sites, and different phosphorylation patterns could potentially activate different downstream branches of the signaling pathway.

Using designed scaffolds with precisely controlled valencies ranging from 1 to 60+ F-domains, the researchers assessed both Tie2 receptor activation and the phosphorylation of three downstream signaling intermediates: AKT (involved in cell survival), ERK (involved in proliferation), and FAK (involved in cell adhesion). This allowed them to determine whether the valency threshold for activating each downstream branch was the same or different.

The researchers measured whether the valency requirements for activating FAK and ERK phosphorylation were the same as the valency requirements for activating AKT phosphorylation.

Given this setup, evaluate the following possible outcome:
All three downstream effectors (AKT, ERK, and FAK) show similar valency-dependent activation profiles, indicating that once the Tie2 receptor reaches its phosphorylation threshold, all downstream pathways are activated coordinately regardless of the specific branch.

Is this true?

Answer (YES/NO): NO